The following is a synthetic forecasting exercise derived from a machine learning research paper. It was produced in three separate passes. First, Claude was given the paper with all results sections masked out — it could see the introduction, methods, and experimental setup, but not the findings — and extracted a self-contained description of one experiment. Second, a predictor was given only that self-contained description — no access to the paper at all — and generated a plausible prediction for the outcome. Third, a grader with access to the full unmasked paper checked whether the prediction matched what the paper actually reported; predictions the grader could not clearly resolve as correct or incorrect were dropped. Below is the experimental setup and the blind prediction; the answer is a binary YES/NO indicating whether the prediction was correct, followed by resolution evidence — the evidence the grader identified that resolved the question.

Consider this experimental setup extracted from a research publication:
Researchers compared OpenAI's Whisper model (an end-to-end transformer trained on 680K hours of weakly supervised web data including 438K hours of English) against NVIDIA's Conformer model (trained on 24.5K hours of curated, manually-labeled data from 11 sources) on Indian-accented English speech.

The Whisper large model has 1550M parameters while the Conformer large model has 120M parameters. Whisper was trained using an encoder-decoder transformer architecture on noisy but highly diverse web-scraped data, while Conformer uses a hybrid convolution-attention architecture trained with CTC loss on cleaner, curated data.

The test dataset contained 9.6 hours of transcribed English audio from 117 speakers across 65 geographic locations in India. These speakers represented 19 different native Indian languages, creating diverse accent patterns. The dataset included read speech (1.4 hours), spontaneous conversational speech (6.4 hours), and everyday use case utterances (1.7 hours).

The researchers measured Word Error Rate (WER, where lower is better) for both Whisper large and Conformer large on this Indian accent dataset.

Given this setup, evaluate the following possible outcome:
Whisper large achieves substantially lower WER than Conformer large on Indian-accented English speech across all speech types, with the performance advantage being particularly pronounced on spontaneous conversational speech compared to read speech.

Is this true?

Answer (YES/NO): NO